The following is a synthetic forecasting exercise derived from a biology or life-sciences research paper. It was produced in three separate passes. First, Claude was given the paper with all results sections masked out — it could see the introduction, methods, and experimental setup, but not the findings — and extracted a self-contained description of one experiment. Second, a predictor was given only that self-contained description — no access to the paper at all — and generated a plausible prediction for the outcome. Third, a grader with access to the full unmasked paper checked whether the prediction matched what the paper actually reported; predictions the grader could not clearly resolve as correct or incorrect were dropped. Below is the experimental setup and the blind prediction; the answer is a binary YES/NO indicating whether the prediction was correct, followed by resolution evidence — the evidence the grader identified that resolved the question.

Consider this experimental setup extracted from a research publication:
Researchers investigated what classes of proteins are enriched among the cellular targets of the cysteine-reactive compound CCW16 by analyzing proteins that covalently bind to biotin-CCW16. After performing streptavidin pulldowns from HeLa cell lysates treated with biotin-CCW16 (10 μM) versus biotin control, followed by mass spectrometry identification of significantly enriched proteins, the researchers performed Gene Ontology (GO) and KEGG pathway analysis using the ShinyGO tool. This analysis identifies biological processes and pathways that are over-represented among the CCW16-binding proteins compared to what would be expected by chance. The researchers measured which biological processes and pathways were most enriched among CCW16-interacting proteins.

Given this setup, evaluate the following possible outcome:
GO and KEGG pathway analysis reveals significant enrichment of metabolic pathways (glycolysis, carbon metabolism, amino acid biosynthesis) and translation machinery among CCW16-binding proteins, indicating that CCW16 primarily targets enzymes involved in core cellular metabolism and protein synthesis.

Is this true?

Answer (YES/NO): NO